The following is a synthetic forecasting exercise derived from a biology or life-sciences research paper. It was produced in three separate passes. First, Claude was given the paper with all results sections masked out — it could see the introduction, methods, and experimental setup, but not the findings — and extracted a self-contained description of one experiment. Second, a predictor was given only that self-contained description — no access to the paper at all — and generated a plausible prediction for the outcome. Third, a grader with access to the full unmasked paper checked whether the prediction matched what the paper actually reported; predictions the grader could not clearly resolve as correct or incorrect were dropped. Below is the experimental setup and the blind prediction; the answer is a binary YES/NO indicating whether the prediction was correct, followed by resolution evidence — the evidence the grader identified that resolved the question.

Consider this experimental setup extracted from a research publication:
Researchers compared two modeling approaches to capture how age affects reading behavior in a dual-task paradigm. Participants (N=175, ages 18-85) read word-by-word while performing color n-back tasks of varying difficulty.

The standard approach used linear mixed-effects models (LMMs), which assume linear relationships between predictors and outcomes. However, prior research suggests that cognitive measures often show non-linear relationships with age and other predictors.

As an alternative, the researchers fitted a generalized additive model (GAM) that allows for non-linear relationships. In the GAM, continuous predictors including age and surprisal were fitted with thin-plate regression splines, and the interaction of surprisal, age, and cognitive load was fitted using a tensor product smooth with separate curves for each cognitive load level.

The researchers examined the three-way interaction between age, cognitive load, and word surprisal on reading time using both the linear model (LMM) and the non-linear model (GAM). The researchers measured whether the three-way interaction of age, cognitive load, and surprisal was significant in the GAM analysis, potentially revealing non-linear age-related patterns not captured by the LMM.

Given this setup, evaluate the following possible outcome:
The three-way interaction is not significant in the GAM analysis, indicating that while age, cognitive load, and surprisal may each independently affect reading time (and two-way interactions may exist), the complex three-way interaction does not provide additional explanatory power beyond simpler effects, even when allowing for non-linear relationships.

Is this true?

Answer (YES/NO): NO